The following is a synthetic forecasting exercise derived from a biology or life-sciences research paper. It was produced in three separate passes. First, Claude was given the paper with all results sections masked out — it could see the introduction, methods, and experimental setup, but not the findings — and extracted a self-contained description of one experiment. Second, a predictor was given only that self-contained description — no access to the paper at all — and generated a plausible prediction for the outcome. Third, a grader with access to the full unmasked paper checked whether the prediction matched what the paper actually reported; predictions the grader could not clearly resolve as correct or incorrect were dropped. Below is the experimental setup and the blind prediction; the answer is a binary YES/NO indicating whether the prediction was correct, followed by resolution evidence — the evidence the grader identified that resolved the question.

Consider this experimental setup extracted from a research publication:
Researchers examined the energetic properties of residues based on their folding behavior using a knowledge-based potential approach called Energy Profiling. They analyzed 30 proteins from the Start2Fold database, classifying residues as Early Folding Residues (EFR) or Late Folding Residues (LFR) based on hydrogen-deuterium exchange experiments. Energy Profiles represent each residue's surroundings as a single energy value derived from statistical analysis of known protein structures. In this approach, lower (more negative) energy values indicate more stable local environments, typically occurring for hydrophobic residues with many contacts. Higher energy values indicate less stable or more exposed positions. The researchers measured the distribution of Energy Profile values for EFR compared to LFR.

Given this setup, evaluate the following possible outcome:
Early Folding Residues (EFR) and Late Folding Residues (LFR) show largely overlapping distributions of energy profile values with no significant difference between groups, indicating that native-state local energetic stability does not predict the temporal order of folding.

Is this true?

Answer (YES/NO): NO